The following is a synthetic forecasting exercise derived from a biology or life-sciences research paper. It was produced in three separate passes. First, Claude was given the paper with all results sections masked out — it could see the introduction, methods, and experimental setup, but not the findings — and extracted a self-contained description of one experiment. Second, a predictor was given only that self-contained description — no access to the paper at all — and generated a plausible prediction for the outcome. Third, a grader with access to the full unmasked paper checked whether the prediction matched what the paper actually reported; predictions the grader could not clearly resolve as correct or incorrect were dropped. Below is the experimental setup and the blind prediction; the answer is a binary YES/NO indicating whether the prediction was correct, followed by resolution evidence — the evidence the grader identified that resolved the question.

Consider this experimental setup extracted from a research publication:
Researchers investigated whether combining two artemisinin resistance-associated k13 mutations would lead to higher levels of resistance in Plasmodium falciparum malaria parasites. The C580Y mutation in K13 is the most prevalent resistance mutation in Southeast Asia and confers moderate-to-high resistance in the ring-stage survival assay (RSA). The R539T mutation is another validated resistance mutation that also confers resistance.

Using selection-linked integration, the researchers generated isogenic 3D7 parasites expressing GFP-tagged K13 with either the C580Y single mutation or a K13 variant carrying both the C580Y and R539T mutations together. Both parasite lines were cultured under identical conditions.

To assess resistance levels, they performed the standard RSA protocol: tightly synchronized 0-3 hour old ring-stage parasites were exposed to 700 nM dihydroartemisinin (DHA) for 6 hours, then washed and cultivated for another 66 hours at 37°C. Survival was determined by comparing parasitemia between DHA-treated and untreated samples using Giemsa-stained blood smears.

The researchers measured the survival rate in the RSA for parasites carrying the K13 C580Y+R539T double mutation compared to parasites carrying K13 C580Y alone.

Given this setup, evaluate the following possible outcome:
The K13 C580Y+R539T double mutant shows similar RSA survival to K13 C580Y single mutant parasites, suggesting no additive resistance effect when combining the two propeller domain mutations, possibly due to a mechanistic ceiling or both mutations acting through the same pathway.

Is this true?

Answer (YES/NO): NO